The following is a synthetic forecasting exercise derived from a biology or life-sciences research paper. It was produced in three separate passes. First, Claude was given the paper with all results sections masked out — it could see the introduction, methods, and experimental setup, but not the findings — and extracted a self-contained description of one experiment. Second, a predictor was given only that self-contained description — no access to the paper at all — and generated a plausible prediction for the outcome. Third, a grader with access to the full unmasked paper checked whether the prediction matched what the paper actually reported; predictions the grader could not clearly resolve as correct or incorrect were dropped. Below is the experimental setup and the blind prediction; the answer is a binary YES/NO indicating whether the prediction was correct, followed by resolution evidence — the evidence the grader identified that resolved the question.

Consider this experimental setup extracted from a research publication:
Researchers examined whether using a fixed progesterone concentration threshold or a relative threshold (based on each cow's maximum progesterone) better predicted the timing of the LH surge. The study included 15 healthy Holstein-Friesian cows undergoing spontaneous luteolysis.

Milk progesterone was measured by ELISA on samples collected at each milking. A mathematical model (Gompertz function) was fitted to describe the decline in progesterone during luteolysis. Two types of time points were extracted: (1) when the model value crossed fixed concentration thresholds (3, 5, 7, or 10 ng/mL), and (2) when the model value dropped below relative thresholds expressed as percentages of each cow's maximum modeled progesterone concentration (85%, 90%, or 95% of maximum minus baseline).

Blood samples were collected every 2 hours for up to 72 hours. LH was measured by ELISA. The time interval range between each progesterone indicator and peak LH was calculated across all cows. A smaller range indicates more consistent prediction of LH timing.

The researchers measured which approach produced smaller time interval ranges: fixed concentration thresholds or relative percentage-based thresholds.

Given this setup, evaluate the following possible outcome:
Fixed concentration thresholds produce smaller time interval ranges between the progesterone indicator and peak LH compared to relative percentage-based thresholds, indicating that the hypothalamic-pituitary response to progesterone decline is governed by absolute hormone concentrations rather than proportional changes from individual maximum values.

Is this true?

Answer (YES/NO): YES